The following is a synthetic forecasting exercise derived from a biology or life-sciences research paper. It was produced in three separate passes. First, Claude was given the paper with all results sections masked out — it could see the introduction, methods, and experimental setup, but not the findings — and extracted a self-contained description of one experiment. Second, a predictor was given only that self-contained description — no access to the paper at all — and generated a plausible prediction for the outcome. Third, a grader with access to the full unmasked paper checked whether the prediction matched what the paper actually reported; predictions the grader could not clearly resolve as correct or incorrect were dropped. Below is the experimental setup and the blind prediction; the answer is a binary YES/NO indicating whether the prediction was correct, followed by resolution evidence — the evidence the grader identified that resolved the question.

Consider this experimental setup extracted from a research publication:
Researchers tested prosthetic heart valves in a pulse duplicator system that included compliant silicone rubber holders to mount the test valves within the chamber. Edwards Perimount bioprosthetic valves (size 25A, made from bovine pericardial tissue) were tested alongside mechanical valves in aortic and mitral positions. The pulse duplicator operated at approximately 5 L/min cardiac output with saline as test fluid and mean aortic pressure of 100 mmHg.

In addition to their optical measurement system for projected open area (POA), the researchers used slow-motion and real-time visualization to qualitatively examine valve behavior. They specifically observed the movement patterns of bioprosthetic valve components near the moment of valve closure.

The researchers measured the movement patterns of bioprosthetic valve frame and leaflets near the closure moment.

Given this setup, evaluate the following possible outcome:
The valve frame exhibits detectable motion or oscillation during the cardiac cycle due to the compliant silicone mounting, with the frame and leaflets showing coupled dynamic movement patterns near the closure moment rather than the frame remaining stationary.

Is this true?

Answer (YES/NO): YES